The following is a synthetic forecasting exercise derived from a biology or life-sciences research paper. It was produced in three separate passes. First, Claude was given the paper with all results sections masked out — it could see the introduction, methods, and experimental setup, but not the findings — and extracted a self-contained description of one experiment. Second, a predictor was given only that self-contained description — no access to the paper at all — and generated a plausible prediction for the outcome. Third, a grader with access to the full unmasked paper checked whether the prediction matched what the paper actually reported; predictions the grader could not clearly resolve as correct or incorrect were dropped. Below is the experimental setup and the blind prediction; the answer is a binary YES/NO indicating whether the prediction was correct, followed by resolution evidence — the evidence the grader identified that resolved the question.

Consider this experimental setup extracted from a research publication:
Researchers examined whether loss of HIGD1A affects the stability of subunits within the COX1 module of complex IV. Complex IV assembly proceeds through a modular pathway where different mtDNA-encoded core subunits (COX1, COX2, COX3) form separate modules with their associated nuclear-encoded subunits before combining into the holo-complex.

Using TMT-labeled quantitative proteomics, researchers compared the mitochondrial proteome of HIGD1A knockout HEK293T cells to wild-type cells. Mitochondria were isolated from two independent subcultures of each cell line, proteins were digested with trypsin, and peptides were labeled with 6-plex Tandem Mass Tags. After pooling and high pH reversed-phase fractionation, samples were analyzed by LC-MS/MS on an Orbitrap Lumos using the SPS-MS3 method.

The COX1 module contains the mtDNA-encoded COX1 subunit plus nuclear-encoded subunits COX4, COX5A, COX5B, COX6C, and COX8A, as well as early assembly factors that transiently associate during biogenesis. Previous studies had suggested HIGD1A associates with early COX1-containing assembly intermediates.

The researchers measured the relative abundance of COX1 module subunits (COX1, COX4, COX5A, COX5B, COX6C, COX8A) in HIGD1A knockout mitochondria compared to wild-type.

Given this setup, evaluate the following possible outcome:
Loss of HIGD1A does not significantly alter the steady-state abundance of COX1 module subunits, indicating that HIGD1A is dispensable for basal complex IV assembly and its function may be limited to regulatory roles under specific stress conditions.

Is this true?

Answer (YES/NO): NO